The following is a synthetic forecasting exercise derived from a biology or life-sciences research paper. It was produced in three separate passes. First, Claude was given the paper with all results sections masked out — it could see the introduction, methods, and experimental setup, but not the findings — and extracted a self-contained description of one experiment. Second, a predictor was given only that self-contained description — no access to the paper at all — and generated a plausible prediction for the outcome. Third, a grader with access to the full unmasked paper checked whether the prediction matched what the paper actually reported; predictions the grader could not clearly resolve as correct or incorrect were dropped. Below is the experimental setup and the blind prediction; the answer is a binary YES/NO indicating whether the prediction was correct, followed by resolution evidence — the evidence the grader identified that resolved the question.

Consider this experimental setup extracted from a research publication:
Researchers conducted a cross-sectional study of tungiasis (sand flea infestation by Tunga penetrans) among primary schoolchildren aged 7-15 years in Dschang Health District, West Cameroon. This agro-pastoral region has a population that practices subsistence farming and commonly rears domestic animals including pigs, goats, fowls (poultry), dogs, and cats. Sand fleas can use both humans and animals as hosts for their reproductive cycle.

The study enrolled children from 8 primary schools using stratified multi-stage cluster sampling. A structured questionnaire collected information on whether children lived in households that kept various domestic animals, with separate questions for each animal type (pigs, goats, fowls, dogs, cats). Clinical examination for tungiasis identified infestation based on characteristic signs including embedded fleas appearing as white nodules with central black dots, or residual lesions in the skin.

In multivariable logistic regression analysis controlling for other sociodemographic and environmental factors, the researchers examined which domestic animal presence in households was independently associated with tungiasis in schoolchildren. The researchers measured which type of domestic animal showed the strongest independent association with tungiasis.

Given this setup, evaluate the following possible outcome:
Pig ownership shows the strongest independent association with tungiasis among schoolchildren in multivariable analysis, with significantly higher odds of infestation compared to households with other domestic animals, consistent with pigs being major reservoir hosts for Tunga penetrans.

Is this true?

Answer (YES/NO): YES